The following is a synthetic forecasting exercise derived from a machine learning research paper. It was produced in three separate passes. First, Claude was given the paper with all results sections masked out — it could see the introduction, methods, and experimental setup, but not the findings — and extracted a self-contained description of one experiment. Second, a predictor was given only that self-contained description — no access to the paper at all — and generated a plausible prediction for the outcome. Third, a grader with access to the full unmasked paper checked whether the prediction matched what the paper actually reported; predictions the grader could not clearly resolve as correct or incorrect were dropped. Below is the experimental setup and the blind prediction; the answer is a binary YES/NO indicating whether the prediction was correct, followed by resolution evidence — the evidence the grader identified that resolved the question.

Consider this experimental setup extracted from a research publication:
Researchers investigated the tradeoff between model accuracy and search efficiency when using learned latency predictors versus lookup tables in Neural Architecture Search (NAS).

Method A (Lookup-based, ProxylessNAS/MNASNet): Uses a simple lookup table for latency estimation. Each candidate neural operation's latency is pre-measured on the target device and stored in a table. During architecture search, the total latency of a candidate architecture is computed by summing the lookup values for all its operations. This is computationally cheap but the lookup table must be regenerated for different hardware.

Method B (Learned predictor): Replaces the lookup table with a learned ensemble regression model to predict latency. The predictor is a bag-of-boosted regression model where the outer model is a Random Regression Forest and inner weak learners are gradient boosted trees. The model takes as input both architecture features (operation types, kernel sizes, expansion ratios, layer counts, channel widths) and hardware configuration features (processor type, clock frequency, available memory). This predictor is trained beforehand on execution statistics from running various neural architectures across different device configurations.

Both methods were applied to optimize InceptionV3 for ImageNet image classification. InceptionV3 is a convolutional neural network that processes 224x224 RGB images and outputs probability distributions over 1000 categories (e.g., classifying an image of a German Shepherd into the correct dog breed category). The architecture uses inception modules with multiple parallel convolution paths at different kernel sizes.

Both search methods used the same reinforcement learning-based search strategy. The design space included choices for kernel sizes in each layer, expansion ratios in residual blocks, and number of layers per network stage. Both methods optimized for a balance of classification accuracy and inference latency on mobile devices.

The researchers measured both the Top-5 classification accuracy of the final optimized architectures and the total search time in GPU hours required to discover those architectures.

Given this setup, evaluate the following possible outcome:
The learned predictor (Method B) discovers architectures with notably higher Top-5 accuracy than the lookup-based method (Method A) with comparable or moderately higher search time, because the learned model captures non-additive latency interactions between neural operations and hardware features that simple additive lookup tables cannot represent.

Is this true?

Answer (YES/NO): NO